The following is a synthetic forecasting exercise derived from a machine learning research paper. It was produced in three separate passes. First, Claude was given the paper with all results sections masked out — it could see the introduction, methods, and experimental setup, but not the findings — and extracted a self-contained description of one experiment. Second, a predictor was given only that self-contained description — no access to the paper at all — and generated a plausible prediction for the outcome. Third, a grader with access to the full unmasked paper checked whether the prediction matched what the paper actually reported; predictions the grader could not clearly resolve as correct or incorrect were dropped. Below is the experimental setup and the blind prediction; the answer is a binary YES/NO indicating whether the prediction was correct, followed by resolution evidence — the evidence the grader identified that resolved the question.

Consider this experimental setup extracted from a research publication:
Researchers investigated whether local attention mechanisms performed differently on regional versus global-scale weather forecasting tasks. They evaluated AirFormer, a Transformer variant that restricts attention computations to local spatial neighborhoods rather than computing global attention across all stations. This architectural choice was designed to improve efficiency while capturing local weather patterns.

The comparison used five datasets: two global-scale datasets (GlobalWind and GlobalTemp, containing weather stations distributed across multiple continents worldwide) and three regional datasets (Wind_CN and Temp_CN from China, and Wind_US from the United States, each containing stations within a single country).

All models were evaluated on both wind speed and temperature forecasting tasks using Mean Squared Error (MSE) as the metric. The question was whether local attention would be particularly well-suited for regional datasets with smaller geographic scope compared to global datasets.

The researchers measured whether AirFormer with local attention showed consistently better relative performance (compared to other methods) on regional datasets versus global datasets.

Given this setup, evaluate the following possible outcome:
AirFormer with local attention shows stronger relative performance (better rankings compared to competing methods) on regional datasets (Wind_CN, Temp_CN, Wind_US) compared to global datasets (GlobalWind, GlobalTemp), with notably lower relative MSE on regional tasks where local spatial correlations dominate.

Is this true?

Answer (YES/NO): NO